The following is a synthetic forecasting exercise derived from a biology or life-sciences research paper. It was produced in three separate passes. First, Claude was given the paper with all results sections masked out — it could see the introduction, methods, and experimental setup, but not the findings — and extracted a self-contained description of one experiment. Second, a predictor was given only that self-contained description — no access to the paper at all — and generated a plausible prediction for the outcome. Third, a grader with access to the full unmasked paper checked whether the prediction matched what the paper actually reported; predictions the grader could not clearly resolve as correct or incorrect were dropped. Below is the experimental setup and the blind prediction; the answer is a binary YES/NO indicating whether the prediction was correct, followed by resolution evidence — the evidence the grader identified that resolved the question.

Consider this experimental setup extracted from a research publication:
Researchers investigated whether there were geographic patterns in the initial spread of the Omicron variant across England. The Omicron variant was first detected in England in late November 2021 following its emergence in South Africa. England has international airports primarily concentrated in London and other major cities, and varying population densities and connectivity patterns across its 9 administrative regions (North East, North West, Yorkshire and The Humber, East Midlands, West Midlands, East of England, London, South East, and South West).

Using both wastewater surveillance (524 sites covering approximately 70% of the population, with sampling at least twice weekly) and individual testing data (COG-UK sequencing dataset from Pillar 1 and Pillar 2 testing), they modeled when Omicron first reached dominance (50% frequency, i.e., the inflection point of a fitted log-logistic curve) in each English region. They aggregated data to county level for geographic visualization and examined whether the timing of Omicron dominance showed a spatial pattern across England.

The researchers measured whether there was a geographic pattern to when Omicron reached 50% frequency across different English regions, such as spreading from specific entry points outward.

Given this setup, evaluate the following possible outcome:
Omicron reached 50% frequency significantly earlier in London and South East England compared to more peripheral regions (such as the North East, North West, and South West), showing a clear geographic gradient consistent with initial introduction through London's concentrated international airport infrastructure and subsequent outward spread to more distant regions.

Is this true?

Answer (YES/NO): NO